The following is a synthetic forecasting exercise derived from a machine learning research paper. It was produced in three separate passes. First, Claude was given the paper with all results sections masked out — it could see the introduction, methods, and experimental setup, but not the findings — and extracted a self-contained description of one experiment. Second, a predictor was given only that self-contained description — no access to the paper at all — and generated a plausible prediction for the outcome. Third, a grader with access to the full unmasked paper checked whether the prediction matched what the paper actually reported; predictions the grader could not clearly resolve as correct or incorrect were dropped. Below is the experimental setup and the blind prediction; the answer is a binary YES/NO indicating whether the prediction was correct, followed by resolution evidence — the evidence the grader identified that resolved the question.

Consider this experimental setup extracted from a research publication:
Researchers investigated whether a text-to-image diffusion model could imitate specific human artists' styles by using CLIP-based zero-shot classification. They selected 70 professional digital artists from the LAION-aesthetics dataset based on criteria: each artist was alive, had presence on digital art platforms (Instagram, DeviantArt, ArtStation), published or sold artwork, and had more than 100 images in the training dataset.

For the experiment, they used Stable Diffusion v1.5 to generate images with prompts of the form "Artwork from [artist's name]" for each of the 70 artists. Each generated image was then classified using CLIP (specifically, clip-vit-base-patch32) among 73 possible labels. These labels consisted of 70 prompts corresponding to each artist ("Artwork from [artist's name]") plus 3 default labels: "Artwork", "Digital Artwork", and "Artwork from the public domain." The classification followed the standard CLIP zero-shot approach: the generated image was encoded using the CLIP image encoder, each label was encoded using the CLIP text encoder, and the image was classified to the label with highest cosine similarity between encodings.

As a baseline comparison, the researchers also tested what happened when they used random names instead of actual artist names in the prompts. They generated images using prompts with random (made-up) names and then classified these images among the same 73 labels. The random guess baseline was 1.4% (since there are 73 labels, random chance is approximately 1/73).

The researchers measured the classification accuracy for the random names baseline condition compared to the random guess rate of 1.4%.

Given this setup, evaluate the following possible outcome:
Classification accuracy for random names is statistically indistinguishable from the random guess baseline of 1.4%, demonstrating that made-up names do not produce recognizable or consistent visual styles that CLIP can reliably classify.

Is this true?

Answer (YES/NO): NO